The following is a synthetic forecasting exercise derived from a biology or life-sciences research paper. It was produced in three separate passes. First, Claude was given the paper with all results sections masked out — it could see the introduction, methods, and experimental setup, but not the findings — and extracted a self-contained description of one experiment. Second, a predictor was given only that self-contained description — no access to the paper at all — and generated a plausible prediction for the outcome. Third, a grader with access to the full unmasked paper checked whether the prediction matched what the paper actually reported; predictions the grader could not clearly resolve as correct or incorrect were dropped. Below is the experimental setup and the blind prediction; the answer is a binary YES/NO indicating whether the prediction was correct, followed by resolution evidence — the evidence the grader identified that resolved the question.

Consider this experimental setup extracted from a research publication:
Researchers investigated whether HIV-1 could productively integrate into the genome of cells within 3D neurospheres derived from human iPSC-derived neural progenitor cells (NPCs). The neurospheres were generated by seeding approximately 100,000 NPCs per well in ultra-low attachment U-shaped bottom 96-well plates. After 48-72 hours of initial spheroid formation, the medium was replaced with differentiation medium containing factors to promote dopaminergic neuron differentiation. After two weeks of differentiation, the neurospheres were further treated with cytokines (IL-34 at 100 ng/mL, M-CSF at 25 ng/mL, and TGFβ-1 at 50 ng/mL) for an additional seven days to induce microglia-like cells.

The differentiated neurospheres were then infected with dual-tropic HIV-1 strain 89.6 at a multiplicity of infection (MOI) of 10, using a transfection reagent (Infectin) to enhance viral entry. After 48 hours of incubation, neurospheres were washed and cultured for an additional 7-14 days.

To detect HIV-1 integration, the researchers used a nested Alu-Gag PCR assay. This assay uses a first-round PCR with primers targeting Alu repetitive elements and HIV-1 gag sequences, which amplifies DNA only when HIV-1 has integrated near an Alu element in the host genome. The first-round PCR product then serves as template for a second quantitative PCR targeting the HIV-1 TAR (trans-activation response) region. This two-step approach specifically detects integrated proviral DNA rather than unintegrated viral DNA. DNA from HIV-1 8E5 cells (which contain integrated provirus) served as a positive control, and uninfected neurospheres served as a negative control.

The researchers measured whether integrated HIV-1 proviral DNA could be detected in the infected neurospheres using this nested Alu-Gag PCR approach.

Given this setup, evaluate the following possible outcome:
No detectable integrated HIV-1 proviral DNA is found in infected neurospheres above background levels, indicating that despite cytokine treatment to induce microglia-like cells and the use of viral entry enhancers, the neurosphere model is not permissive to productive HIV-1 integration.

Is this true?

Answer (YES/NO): NO